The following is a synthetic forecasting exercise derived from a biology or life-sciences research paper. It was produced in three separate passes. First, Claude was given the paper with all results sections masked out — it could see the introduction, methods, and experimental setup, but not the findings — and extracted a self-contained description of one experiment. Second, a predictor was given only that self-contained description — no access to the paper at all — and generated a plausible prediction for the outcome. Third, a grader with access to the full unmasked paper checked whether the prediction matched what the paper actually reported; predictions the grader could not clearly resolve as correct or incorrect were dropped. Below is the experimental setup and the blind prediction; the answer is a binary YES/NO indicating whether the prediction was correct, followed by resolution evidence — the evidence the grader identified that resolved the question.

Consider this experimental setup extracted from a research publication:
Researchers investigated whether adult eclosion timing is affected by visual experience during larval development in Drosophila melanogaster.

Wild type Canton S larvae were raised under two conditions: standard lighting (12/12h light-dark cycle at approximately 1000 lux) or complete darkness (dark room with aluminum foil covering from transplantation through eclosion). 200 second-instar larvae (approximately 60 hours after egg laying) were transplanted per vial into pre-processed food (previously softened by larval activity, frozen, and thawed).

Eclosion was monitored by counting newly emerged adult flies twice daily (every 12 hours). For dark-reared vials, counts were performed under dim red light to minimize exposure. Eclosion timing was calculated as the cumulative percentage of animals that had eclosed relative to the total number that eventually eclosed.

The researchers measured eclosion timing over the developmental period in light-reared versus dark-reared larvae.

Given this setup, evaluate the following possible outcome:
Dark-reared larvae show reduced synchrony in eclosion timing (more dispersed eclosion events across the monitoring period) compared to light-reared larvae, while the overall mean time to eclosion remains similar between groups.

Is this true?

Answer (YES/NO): NO